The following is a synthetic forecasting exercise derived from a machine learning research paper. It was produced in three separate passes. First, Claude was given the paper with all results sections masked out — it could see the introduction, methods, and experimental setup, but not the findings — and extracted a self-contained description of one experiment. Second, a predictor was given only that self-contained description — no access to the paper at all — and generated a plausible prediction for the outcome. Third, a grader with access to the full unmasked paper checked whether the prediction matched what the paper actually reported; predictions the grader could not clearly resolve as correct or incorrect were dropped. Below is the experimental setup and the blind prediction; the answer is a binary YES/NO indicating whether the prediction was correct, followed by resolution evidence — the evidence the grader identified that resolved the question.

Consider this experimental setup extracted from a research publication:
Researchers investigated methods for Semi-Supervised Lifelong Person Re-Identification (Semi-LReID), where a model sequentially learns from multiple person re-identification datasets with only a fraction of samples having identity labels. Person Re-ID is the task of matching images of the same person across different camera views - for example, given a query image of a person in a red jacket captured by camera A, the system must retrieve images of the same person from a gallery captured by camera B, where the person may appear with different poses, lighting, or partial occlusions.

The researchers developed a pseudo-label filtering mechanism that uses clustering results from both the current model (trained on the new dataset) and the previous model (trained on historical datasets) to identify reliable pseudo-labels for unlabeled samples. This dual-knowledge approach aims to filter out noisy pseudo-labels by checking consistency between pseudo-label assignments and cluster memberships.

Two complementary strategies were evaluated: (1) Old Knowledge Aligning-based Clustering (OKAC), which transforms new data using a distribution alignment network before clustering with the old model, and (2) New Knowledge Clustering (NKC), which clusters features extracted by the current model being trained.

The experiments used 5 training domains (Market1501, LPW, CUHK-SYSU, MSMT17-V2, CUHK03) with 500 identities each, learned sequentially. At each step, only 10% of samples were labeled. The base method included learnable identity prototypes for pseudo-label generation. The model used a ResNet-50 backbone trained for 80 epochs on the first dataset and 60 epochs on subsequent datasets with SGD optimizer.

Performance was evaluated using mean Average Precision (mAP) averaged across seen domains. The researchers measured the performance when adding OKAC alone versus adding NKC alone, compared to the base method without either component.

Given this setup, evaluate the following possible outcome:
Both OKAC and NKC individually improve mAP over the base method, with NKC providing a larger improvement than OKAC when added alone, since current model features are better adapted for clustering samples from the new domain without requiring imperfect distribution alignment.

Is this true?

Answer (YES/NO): YES